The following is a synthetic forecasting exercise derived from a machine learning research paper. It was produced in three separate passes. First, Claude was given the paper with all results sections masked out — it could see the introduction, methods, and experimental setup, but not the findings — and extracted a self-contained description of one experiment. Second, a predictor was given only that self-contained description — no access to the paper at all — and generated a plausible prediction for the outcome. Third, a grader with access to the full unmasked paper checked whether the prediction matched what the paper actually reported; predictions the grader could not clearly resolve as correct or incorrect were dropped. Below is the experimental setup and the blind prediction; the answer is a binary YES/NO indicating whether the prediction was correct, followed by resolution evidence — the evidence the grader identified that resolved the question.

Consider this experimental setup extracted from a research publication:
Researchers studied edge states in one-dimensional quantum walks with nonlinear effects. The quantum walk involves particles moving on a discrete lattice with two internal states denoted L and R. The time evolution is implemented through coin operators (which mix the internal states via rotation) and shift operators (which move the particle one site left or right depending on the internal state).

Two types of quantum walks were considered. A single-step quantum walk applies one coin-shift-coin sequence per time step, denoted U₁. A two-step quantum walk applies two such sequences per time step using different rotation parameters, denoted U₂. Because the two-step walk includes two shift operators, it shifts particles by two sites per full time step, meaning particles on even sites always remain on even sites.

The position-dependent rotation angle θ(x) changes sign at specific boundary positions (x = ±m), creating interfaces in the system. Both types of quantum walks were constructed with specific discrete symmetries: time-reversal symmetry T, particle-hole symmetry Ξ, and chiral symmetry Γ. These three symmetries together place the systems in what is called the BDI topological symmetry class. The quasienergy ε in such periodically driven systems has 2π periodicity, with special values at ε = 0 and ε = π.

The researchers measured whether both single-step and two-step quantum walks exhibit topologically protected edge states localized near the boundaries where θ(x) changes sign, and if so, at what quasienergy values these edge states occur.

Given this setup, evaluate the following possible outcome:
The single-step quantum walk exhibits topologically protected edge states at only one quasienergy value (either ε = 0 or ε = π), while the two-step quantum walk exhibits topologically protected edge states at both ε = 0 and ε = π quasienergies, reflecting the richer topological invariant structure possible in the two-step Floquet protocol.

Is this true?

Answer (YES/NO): NO